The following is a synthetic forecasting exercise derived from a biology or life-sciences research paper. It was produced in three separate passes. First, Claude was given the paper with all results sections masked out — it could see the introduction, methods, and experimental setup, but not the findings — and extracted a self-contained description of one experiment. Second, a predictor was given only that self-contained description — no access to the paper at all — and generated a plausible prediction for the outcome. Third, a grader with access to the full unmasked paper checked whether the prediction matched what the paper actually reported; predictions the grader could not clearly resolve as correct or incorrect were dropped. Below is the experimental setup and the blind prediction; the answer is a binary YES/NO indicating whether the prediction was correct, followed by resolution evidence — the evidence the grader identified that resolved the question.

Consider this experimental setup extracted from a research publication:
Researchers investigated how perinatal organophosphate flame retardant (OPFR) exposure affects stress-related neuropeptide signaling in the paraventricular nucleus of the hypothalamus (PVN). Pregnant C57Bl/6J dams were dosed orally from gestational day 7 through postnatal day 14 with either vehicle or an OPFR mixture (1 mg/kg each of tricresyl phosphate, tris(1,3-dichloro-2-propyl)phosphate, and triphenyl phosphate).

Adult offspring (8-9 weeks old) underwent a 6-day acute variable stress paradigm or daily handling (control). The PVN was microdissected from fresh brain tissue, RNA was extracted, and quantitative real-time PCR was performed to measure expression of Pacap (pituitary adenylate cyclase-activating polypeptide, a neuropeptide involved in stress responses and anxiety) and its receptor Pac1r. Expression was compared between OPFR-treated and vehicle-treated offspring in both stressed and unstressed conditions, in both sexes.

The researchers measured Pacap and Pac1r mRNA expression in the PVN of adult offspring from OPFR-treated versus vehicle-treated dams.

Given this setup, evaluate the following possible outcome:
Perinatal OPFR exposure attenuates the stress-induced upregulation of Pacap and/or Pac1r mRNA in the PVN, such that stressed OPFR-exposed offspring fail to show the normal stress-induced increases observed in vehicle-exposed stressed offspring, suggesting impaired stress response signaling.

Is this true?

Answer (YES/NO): NO